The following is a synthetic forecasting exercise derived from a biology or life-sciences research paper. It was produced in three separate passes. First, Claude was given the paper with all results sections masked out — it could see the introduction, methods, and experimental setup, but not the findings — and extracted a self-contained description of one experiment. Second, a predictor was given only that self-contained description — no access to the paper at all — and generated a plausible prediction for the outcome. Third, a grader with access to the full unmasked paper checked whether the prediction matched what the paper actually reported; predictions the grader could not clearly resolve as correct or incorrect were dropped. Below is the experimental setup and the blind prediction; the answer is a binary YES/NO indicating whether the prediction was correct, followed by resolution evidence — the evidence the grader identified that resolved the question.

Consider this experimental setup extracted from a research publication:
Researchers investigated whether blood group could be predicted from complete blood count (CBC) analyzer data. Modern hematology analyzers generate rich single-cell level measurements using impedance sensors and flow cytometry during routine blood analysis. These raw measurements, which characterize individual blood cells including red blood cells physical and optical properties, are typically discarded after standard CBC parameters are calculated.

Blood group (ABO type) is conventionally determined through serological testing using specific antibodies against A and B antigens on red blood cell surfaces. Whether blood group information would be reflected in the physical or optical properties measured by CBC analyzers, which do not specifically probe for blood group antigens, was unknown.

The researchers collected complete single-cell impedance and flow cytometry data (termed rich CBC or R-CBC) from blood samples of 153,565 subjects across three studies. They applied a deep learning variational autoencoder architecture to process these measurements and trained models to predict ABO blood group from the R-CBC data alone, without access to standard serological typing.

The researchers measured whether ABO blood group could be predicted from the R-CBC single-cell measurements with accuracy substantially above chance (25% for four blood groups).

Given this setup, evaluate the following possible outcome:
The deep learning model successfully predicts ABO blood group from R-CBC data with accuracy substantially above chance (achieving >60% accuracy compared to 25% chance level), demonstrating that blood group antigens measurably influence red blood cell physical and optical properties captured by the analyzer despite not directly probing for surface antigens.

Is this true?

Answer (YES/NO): NO